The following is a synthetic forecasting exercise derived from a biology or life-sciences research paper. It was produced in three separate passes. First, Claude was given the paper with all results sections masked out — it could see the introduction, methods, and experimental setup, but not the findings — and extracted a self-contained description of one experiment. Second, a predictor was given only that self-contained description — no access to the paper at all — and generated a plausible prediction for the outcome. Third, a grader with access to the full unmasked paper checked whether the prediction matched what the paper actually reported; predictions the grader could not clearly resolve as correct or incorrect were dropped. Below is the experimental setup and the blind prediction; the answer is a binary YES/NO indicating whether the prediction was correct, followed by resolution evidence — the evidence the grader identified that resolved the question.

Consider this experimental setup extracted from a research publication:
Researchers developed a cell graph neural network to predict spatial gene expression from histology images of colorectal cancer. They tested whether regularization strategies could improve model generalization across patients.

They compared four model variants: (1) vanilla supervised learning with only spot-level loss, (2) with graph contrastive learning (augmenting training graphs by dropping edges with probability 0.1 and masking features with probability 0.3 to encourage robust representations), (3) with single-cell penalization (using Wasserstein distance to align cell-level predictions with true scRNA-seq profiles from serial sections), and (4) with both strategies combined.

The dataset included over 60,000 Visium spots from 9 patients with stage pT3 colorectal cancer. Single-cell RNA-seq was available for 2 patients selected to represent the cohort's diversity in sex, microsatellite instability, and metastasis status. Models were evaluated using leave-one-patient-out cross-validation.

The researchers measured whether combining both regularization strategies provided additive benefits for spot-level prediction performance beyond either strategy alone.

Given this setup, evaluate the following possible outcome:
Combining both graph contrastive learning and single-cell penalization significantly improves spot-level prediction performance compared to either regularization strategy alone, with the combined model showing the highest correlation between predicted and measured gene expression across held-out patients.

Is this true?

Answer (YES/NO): NO